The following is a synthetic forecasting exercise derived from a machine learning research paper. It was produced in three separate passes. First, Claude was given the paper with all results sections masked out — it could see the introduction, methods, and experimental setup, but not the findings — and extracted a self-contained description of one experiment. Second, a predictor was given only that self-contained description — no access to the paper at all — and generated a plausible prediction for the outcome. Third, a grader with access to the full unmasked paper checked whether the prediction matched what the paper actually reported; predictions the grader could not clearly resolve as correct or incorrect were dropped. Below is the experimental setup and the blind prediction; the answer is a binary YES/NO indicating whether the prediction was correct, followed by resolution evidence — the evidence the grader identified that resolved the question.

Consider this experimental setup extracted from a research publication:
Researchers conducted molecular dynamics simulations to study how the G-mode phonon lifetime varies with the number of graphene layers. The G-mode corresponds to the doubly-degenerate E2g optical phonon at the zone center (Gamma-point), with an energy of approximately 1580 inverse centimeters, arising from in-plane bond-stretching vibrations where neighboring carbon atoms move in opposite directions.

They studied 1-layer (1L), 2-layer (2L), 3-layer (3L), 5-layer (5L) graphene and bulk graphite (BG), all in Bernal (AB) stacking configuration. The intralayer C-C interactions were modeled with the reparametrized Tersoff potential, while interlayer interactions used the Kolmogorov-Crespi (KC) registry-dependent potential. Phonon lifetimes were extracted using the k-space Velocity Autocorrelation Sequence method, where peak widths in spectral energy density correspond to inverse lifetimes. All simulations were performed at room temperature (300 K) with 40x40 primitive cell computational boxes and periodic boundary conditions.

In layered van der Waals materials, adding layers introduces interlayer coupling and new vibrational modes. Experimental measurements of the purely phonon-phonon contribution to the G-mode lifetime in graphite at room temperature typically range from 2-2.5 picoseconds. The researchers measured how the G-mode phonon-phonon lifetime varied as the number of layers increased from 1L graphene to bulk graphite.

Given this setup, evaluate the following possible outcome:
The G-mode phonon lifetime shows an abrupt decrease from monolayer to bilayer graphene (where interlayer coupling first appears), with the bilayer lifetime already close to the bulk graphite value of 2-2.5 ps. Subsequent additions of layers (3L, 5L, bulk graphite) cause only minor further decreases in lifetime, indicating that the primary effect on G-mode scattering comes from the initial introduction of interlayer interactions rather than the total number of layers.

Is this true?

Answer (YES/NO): NO